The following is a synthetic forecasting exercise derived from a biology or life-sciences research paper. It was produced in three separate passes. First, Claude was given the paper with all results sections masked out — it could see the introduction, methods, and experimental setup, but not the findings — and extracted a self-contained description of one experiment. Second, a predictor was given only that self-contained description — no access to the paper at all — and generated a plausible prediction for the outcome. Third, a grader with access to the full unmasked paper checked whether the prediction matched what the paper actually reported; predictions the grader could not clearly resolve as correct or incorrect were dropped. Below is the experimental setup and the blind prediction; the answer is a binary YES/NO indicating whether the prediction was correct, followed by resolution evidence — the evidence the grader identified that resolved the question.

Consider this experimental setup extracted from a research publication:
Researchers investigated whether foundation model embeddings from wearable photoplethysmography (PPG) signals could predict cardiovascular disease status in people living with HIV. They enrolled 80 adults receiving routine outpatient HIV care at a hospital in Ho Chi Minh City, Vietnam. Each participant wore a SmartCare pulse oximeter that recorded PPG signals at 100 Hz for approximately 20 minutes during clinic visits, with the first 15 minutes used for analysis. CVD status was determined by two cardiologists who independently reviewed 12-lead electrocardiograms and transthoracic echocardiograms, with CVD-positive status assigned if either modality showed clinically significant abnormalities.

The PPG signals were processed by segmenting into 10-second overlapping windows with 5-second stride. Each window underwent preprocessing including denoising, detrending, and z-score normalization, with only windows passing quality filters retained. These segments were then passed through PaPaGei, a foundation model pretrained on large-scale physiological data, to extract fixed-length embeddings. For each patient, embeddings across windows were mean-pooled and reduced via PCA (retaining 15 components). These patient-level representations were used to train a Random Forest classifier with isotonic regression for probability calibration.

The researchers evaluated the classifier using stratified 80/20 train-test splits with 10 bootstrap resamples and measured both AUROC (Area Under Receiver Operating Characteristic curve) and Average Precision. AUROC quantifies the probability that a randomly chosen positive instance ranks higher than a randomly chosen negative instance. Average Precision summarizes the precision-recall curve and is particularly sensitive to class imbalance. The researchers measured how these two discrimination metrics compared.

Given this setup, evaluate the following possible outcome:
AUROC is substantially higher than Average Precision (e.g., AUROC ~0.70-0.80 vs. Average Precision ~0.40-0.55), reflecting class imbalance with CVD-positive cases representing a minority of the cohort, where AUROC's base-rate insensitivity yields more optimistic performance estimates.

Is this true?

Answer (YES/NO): YES